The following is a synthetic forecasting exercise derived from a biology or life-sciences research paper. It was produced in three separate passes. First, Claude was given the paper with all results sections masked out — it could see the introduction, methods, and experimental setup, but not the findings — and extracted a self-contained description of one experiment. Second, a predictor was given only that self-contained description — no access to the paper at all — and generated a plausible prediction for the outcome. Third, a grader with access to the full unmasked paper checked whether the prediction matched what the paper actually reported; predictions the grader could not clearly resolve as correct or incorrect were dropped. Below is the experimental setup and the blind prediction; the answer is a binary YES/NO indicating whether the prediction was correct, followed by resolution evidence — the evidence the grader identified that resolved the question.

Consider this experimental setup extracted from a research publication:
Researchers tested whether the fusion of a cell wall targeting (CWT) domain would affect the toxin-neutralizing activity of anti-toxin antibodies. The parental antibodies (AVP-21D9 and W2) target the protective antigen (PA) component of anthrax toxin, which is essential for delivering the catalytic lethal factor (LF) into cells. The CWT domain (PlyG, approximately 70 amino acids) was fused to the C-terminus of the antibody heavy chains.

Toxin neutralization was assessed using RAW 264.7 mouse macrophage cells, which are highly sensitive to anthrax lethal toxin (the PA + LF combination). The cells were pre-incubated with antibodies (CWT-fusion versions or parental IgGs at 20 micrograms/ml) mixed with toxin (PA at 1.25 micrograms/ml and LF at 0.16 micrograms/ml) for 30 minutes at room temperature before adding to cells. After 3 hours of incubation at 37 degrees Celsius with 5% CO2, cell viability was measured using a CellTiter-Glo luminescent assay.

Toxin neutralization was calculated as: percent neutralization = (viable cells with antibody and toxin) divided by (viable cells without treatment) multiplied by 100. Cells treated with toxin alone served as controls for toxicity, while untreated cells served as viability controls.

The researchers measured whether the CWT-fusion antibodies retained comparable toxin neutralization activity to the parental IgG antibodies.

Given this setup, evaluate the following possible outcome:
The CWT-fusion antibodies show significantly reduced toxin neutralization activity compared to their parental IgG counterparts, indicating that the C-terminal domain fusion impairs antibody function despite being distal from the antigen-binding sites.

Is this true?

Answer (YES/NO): NO